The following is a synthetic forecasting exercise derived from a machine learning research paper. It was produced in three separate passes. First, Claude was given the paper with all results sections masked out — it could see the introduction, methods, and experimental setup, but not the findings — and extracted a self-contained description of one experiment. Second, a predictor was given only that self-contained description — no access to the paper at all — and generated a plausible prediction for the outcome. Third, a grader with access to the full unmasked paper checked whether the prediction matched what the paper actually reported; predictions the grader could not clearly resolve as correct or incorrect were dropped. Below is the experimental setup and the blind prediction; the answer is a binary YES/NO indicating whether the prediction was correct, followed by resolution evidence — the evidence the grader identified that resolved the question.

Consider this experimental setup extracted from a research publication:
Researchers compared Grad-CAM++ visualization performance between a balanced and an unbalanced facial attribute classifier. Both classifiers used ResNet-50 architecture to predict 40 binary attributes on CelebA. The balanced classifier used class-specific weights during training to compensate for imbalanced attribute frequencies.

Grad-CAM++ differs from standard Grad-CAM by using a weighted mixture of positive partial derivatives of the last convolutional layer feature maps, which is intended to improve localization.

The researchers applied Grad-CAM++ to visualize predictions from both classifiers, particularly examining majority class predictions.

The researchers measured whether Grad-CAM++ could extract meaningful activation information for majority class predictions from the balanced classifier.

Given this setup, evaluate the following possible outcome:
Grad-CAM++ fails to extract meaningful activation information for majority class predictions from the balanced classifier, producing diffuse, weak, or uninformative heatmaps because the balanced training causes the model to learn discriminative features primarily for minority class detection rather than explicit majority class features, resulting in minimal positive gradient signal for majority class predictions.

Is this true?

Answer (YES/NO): NO